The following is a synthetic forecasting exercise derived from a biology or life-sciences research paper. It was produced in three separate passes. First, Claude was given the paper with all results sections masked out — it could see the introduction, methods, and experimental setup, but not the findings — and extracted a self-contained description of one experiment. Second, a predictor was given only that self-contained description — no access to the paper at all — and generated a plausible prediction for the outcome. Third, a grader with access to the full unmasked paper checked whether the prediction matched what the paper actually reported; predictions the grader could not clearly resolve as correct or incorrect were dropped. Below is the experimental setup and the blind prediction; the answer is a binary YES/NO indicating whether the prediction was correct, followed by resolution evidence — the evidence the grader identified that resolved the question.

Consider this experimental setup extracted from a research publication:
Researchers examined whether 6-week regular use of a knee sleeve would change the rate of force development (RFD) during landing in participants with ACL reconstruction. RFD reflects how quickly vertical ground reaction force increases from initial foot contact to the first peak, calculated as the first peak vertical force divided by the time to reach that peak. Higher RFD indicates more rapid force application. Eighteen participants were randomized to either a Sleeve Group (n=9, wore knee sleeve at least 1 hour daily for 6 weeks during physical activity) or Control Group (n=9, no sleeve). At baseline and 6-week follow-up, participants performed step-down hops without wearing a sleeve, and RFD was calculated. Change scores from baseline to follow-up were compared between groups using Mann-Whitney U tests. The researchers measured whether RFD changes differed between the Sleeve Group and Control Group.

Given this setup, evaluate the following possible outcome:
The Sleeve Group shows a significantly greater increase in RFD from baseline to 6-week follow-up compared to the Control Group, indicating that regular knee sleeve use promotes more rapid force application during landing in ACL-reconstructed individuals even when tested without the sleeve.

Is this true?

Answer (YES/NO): NO